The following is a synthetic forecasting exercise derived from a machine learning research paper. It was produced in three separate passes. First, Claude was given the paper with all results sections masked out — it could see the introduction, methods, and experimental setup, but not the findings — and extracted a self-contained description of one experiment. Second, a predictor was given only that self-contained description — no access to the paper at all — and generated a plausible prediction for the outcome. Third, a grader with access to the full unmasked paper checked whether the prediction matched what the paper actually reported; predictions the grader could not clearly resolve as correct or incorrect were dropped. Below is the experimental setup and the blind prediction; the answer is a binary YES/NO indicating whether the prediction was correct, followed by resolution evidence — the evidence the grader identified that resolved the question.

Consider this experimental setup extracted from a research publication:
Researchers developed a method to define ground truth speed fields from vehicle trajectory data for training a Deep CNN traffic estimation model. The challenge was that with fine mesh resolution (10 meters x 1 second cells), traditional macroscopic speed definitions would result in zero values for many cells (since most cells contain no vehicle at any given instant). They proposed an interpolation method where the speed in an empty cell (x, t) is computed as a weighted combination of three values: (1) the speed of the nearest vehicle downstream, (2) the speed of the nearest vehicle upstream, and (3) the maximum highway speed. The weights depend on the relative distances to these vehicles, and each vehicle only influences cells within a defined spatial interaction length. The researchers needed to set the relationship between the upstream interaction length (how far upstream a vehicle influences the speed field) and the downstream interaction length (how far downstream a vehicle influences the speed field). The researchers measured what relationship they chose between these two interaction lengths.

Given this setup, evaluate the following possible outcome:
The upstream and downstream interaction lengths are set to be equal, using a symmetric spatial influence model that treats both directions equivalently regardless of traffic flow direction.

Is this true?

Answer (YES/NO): NO